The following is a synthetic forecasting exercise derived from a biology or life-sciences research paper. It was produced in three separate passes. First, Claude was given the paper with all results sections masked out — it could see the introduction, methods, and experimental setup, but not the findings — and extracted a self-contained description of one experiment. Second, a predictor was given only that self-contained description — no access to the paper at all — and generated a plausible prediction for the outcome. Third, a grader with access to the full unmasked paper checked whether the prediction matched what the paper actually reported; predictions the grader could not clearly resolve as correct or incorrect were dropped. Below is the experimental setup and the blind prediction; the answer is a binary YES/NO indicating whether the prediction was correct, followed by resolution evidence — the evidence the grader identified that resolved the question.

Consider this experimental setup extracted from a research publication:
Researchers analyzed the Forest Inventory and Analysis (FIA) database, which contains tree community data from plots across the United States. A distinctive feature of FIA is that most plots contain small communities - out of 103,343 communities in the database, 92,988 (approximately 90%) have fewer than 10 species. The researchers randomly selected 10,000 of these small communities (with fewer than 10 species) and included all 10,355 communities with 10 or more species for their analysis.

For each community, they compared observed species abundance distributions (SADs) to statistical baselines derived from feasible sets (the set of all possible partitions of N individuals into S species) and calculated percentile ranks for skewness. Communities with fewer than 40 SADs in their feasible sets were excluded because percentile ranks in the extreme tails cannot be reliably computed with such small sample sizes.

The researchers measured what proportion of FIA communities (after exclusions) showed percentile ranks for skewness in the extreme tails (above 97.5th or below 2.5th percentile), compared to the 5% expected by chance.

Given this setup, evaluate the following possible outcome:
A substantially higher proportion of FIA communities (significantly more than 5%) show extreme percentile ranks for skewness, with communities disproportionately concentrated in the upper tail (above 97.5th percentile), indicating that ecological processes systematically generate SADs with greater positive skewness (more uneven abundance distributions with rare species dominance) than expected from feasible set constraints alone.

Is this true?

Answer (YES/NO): NO